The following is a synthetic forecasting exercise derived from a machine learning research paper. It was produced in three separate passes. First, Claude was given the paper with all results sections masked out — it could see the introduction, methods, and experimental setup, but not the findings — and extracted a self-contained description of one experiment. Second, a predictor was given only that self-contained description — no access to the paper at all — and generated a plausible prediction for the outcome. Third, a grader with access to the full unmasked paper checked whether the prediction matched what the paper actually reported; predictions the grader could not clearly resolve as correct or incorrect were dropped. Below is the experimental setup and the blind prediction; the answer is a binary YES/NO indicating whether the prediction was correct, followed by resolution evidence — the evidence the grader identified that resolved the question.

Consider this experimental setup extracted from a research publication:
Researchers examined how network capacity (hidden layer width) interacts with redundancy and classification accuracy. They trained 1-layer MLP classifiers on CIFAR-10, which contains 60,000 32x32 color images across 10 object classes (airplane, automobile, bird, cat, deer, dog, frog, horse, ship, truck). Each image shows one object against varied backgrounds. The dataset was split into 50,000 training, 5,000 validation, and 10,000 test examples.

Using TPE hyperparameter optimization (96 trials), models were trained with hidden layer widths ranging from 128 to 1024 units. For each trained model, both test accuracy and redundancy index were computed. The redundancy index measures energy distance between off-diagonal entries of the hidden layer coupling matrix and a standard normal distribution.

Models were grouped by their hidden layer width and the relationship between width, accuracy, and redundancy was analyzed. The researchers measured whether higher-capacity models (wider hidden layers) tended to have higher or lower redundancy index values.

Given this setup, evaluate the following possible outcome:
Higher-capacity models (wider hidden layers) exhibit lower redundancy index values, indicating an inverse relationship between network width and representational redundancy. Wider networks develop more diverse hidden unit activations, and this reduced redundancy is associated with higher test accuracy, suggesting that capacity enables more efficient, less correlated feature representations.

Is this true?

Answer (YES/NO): NO